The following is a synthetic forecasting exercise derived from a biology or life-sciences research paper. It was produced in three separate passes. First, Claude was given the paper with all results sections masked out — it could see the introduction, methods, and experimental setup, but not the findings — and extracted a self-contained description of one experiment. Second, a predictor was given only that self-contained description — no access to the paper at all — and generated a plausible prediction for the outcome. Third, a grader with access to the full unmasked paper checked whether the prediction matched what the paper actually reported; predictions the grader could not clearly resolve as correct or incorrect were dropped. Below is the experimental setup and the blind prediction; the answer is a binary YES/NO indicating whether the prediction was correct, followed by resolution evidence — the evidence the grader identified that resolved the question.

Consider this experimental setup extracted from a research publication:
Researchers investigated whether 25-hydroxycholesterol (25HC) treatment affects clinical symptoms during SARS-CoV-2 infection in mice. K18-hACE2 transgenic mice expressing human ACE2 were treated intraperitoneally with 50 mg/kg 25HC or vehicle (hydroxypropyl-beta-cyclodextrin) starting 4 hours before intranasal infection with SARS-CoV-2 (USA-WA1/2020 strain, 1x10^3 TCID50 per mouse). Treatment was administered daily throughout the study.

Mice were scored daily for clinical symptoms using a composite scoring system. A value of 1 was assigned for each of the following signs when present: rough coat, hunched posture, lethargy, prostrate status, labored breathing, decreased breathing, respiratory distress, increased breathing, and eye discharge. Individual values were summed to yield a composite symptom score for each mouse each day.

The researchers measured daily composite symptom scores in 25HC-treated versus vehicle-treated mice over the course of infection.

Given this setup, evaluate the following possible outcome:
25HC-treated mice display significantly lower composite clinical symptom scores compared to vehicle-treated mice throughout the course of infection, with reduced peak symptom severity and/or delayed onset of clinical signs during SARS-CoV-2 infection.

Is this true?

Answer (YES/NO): NO